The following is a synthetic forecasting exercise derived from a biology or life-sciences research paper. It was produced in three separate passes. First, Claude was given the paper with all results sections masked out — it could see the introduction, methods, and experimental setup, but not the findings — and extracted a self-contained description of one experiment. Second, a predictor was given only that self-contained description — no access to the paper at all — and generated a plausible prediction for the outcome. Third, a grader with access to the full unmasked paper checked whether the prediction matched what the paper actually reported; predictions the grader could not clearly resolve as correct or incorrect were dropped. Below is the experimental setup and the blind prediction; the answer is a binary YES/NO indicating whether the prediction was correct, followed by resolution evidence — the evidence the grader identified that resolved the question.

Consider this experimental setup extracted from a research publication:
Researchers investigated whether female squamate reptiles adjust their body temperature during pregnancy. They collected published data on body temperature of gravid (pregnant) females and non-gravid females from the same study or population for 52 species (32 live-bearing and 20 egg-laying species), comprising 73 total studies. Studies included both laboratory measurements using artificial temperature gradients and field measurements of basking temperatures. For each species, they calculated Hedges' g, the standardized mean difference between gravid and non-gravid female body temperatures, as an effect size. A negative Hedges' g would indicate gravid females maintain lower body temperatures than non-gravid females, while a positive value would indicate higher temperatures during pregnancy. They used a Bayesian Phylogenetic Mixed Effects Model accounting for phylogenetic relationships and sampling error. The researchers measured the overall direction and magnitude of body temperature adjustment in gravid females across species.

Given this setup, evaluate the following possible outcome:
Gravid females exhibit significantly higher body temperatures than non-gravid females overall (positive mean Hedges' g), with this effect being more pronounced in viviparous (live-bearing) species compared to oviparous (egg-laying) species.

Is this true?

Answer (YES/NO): NO